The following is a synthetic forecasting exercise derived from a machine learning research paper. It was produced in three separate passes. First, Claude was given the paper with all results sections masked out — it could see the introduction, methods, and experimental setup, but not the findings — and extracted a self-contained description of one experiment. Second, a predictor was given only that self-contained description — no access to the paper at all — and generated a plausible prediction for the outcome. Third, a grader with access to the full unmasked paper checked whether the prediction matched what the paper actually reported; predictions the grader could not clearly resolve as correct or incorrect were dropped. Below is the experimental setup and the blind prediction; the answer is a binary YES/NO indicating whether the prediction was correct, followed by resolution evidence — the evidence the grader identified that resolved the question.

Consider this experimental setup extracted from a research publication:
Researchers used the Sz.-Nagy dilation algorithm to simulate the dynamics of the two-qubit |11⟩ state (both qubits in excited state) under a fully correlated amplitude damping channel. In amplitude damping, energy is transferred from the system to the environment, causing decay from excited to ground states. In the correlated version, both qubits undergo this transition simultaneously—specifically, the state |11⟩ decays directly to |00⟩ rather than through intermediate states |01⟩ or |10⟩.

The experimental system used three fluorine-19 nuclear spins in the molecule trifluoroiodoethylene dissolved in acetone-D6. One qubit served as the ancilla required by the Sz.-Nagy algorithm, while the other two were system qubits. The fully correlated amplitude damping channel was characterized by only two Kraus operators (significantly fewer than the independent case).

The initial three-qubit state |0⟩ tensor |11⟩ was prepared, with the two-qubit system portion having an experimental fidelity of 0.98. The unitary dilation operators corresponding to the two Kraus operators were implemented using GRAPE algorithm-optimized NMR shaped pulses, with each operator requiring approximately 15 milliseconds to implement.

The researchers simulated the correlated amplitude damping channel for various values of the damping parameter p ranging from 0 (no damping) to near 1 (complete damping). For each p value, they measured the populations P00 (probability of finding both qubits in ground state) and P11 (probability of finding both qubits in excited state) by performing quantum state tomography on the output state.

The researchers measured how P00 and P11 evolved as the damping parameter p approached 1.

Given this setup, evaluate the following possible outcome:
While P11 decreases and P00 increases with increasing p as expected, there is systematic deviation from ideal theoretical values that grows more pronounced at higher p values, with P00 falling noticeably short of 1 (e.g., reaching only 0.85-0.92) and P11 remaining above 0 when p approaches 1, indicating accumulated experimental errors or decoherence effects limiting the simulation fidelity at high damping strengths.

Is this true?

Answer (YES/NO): NO